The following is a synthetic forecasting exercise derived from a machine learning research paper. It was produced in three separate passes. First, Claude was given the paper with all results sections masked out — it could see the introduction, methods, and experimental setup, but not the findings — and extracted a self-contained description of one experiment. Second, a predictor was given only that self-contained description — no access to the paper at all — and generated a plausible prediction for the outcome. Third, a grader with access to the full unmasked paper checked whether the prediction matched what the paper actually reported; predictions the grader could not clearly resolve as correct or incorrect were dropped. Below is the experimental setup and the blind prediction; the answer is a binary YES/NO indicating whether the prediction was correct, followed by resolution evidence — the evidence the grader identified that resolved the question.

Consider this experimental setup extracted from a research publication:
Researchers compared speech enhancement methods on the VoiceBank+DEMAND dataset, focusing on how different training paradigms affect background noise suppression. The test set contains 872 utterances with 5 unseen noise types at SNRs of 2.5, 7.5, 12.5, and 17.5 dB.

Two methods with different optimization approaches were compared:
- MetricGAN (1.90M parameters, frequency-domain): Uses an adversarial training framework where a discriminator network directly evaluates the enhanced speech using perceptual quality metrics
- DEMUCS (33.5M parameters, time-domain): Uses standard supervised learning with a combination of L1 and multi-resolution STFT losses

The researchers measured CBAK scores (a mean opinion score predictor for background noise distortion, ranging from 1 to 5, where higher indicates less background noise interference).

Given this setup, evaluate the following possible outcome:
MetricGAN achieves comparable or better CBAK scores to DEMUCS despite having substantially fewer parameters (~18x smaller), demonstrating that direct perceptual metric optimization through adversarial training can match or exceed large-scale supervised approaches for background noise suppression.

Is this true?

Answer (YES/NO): NO